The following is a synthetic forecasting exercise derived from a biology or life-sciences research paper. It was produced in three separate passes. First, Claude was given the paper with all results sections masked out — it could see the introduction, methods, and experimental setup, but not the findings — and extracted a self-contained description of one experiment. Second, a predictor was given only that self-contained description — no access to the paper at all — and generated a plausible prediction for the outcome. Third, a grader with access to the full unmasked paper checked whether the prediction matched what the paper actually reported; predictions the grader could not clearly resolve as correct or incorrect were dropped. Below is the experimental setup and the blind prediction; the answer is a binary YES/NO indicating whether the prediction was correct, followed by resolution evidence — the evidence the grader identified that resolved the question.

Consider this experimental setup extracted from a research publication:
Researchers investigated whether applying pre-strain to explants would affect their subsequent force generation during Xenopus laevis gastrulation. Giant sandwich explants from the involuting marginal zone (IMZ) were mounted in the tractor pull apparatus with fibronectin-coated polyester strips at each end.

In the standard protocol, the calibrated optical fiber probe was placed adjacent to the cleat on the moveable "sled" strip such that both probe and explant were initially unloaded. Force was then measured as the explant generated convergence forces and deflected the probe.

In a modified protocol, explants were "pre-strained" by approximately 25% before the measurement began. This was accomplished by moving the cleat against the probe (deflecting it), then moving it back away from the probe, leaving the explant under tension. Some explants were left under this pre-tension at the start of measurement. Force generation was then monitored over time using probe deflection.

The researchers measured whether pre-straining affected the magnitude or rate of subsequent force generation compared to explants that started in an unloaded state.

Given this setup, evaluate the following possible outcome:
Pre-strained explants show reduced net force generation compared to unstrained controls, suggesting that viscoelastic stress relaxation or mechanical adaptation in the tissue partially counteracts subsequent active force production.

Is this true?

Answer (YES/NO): NO